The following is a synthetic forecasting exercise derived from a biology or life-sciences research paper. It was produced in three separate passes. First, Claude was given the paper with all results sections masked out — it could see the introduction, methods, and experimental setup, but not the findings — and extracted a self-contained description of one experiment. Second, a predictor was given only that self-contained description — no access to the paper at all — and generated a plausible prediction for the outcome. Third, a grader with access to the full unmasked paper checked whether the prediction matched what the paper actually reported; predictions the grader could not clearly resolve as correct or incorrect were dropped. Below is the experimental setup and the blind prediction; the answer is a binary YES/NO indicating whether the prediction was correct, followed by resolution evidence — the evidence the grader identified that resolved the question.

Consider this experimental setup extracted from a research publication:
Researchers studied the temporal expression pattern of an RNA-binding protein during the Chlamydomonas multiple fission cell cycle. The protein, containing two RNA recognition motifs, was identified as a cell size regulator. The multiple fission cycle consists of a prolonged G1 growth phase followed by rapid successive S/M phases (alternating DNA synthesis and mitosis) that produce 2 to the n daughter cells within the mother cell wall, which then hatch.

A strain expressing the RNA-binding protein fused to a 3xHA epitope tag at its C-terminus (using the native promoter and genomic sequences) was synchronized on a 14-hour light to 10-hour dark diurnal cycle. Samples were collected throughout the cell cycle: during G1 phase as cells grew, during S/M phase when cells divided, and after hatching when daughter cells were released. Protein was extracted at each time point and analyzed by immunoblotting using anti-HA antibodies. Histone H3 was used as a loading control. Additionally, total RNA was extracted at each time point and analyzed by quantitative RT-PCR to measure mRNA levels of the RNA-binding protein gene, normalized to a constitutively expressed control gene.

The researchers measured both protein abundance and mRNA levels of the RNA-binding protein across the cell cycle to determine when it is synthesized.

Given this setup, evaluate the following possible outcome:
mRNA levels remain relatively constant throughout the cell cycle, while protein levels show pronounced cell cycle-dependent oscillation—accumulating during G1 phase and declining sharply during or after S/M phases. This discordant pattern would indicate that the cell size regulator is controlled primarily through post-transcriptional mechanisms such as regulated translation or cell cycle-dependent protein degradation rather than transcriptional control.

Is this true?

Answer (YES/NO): NO